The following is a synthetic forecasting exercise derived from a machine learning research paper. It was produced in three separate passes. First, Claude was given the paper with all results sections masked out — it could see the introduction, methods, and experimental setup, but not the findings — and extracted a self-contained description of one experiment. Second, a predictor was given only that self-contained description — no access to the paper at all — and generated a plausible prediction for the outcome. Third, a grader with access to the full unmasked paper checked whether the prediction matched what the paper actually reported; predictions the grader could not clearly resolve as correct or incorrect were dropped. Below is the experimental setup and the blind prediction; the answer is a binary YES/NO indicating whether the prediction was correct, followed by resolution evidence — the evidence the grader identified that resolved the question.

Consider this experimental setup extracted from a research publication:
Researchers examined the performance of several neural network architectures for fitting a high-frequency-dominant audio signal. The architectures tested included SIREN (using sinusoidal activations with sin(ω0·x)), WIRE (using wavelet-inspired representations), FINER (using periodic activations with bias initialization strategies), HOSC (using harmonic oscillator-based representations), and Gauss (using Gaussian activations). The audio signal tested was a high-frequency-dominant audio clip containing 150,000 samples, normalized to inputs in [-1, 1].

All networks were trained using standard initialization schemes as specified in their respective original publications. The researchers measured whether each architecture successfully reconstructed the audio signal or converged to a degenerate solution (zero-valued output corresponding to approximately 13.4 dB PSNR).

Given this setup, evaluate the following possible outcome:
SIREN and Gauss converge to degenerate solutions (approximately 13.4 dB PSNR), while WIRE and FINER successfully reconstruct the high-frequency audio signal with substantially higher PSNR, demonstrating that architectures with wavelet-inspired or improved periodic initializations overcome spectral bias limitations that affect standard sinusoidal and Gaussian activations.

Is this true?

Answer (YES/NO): NO